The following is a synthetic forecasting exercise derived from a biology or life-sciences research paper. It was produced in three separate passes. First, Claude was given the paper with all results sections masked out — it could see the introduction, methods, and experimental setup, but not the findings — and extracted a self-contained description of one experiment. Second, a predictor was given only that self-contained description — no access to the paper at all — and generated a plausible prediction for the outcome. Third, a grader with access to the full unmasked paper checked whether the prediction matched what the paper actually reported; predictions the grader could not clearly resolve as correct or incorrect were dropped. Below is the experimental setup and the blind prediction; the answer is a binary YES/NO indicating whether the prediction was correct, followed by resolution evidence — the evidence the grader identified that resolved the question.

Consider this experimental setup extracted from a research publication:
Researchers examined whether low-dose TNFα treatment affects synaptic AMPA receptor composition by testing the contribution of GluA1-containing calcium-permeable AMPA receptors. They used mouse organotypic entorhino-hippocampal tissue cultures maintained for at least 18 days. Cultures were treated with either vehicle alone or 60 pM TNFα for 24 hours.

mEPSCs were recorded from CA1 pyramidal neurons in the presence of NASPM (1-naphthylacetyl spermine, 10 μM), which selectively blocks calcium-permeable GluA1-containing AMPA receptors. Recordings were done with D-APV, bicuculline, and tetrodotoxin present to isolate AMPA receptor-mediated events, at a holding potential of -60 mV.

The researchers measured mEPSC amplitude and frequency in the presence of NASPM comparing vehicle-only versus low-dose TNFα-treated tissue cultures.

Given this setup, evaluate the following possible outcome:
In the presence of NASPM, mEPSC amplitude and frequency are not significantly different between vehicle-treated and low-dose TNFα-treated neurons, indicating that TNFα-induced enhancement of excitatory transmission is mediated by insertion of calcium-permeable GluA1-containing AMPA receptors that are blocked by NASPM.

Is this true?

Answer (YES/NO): YES